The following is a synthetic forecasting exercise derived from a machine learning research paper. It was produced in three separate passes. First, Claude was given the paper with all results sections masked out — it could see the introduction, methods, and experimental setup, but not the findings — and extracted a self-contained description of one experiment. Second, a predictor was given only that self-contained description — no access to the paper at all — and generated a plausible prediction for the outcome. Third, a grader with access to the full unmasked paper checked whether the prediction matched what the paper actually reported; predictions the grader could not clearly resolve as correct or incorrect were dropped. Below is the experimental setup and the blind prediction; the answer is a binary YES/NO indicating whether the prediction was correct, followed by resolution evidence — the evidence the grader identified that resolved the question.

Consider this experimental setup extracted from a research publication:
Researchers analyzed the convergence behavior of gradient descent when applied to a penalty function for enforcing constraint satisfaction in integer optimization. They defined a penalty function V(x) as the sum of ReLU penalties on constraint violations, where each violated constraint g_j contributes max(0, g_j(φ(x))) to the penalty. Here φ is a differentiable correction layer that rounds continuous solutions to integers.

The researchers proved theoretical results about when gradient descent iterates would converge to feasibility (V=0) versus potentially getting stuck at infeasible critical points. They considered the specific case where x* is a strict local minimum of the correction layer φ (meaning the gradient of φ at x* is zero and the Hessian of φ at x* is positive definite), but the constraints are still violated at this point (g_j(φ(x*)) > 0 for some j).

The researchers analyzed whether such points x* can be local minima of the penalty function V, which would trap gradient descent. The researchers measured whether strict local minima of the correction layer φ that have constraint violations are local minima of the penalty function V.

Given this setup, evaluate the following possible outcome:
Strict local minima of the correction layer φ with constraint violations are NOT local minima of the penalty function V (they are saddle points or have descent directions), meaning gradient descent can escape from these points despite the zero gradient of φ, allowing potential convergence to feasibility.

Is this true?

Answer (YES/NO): YES